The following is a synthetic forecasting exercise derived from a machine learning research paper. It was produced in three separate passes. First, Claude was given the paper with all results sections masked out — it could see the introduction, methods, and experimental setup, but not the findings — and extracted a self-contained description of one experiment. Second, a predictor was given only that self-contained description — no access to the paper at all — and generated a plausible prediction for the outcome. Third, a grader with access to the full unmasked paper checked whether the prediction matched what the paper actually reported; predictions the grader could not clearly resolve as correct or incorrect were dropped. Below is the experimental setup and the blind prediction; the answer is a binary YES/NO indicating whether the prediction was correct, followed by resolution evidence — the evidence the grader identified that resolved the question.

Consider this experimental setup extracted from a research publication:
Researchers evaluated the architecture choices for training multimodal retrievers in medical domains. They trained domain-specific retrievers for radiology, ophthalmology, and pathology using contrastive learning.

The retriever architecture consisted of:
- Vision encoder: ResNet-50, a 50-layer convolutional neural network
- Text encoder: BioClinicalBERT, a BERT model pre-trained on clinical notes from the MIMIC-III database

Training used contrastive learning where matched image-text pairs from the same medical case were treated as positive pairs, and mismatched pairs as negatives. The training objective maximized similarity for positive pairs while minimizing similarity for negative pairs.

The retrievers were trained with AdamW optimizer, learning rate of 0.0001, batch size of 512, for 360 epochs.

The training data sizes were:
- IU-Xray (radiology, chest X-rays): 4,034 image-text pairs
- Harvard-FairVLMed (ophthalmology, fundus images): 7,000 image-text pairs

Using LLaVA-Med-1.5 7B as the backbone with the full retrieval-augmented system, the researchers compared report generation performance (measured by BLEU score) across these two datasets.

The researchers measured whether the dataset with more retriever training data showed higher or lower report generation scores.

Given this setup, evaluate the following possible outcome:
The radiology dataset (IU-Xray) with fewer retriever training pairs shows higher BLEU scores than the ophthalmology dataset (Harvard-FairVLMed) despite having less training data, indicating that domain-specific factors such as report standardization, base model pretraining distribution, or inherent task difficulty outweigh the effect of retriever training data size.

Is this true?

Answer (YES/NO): YES